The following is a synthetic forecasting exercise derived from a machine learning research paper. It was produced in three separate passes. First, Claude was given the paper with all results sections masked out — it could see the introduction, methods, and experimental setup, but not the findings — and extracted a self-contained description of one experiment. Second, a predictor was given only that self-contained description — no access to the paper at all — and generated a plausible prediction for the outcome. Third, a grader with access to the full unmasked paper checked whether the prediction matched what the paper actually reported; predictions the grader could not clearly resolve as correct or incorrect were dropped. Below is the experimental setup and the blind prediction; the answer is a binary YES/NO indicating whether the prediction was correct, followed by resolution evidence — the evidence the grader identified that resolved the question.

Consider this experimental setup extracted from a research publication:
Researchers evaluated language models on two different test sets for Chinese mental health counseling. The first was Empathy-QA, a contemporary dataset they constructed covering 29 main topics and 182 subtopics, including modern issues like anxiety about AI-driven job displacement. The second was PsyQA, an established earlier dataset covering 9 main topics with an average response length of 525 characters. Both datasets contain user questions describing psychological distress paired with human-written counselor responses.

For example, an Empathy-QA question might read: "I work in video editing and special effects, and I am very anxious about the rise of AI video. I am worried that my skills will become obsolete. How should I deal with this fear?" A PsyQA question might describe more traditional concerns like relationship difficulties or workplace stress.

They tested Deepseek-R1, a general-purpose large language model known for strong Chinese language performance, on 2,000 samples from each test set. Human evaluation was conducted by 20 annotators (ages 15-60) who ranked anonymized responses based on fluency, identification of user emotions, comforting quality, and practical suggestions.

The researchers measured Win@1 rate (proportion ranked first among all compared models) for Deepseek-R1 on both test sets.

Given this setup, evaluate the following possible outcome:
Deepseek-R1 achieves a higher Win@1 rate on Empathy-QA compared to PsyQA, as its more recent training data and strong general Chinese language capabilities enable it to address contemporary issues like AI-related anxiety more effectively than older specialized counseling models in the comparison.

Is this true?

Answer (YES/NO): NO